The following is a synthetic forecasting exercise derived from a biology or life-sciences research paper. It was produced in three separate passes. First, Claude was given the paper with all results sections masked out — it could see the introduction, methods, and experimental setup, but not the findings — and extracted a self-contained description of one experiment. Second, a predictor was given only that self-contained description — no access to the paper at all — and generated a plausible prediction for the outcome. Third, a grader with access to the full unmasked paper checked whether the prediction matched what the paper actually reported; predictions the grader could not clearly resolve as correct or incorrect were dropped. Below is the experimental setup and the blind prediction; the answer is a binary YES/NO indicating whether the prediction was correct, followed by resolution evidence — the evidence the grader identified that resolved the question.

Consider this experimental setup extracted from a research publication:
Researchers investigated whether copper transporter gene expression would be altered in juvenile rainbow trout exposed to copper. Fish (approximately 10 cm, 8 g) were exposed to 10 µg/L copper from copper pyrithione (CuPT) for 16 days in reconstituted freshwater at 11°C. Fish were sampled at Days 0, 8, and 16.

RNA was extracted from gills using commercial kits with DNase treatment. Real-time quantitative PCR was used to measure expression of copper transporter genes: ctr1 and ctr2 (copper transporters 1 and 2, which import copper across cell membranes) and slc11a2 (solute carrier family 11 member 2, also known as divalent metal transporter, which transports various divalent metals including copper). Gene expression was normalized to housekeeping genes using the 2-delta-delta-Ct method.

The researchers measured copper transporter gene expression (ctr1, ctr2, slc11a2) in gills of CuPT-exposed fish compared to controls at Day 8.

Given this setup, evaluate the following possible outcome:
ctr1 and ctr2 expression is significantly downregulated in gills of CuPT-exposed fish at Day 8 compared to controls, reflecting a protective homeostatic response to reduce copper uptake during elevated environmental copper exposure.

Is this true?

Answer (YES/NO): YES